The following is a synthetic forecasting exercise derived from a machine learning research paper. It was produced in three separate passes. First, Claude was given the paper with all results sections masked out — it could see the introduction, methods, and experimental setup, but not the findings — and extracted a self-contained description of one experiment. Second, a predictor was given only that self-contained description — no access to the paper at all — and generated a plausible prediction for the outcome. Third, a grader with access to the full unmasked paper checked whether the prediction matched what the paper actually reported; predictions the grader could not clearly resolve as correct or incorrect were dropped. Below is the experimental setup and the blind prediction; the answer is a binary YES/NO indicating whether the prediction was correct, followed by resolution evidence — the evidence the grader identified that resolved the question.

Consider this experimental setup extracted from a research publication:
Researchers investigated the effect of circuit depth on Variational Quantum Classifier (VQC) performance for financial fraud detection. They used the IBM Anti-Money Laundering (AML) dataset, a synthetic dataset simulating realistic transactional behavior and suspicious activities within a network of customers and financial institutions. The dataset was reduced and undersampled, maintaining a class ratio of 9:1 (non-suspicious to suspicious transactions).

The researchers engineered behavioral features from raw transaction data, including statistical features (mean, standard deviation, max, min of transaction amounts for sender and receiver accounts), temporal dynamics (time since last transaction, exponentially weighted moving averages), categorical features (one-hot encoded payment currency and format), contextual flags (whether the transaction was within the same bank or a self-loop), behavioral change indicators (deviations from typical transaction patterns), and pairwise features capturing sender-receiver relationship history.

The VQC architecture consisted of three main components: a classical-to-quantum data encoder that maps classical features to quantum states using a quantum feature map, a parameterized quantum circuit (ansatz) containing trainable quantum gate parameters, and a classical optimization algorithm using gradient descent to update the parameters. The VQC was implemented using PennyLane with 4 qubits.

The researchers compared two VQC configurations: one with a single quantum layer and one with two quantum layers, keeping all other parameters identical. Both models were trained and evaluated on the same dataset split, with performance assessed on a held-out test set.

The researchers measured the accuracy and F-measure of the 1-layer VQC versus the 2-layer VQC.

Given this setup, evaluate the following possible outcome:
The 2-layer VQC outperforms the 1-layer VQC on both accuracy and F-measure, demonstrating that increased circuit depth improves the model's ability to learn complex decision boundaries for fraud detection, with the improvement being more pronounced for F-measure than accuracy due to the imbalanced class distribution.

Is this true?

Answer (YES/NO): NO